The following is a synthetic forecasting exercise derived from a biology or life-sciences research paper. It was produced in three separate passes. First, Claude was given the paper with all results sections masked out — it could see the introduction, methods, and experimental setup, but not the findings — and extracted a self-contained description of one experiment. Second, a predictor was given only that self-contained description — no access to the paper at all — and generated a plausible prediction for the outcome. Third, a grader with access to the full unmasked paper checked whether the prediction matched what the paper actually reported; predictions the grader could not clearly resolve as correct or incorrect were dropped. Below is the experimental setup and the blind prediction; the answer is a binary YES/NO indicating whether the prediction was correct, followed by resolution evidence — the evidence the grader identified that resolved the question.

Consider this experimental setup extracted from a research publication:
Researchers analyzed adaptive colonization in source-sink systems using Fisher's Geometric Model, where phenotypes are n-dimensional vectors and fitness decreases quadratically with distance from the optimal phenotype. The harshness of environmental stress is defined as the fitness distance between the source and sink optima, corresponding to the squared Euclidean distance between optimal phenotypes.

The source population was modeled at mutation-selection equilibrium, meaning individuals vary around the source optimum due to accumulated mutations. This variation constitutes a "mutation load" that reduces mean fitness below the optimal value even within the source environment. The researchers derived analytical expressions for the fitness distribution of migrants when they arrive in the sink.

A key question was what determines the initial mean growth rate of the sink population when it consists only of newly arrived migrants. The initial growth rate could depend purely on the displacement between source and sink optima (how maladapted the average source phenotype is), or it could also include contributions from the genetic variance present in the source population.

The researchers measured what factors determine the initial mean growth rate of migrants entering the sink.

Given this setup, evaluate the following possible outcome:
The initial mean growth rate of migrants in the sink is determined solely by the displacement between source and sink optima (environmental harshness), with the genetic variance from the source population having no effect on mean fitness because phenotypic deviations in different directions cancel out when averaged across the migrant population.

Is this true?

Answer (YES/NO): NO